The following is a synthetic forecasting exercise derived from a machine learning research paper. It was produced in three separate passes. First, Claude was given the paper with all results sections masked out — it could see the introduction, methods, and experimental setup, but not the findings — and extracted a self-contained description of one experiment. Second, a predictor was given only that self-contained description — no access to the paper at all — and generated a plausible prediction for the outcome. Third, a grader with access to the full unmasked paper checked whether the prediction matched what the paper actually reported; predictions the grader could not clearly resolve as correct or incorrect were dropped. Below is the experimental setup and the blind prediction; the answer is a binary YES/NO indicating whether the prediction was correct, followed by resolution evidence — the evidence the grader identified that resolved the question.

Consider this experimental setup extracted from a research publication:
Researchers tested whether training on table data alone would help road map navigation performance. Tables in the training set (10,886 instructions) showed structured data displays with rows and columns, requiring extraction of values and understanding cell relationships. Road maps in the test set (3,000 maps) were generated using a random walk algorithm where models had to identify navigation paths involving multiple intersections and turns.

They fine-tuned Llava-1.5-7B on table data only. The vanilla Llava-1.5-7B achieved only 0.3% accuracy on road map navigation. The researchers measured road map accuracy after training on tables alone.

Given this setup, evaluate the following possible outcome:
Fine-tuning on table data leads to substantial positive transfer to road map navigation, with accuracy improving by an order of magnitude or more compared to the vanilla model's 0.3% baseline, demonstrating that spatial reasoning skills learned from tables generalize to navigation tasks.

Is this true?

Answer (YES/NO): YES